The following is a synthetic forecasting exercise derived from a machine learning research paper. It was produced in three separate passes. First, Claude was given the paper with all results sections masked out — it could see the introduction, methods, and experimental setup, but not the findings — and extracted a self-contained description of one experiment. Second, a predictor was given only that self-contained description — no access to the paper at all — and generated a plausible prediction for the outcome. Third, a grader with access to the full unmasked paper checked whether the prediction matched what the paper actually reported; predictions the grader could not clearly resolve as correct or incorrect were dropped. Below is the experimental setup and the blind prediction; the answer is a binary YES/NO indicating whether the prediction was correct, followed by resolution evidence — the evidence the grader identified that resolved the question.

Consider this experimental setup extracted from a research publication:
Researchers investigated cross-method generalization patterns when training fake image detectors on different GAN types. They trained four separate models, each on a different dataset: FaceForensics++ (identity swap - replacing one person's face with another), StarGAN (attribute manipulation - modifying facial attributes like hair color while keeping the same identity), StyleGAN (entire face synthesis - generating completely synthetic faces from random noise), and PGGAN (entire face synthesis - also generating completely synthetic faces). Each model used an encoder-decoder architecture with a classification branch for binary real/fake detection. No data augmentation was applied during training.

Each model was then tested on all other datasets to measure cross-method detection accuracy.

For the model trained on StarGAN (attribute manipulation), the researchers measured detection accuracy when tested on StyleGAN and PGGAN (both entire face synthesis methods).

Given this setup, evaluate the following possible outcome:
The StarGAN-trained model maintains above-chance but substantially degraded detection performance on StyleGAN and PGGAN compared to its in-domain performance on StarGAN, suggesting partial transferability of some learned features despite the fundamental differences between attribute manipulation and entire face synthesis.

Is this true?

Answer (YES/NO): NO